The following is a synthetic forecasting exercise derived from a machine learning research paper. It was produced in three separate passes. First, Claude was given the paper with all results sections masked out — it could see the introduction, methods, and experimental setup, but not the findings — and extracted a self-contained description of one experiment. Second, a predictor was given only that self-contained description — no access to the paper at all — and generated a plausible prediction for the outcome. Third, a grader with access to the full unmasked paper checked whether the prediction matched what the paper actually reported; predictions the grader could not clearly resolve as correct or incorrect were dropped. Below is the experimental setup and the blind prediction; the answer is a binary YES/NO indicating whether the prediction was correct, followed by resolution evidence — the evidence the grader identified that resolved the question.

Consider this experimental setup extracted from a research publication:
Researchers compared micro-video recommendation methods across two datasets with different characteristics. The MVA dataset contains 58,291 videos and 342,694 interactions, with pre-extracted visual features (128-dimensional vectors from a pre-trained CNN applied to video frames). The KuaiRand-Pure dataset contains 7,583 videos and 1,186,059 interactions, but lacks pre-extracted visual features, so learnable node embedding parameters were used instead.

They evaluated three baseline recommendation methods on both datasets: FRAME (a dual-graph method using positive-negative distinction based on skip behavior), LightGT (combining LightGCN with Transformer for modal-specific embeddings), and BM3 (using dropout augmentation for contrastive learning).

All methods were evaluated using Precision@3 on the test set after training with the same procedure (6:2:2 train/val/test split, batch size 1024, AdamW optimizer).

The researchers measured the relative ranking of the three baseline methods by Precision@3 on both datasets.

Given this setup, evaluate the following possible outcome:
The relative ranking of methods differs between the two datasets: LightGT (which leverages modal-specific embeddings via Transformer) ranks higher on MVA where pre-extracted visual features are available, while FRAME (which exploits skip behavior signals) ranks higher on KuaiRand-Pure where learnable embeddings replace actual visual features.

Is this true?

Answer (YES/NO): NO